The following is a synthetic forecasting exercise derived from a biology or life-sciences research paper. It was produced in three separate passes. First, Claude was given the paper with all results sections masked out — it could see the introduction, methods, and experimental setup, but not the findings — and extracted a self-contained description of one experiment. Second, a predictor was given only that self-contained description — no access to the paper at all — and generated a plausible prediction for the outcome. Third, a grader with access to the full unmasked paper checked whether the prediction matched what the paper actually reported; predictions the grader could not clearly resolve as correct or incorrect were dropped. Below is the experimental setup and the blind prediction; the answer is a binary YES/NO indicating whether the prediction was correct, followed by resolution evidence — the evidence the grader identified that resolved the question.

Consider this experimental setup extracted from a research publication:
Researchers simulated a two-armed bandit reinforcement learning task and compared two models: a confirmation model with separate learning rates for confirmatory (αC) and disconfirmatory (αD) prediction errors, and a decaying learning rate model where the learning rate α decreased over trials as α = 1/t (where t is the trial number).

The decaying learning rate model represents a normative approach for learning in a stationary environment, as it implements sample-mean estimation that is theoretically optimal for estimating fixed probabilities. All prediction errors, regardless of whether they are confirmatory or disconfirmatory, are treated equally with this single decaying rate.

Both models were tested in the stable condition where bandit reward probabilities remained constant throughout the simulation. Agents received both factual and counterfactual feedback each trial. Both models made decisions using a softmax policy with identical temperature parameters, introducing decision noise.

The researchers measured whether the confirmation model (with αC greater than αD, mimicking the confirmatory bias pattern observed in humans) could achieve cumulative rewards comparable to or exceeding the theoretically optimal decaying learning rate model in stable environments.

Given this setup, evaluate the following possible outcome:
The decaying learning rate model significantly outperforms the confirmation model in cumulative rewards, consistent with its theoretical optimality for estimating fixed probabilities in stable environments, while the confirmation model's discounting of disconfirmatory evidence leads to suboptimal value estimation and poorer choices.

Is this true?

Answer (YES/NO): NO